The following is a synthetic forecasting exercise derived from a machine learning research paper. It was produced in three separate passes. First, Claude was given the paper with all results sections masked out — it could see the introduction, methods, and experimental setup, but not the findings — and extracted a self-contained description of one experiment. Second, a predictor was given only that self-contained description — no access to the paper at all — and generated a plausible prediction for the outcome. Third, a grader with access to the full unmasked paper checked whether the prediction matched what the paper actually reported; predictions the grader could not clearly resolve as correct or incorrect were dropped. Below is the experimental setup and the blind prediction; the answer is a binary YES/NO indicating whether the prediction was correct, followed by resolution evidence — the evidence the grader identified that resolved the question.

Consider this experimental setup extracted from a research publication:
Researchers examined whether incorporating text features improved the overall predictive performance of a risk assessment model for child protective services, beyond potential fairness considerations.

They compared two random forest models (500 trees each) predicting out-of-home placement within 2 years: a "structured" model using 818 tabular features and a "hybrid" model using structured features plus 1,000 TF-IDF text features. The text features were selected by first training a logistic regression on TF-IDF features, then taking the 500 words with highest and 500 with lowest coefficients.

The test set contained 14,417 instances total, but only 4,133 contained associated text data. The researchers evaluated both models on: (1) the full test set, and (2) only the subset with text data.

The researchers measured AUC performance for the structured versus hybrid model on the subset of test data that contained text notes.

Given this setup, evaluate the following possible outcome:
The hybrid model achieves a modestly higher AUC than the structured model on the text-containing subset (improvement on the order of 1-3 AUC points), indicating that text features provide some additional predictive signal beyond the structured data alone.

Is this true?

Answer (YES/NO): YES